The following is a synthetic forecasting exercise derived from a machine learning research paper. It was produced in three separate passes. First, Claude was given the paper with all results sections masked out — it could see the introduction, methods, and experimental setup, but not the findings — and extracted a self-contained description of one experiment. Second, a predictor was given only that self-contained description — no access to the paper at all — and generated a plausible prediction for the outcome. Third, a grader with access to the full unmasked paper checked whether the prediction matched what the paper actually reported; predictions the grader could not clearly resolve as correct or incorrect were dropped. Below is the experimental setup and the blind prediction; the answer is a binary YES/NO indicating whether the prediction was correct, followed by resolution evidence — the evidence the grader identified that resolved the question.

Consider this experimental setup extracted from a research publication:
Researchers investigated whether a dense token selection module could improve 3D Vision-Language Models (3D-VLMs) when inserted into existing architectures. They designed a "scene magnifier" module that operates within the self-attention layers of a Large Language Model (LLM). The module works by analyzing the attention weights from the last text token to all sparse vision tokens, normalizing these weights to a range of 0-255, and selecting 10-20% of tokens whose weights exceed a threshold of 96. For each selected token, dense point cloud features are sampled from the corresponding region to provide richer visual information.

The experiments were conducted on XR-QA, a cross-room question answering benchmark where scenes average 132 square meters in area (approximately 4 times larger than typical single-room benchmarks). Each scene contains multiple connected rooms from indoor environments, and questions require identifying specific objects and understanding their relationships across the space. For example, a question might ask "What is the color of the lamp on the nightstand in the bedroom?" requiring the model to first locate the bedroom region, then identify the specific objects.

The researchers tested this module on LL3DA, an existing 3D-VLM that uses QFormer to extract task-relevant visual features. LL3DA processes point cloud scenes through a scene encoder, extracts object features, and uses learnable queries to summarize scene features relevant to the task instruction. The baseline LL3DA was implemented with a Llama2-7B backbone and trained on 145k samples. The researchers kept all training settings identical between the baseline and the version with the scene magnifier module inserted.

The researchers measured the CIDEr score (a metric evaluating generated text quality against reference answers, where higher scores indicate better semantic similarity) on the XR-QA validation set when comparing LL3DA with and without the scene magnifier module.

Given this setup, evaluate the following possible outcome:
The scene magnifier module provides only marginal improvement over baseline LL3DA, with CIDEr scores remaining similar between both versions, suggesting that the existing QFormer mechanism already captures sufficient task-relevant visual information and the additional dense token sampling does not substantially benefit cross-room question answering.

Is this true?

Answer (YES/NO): NO